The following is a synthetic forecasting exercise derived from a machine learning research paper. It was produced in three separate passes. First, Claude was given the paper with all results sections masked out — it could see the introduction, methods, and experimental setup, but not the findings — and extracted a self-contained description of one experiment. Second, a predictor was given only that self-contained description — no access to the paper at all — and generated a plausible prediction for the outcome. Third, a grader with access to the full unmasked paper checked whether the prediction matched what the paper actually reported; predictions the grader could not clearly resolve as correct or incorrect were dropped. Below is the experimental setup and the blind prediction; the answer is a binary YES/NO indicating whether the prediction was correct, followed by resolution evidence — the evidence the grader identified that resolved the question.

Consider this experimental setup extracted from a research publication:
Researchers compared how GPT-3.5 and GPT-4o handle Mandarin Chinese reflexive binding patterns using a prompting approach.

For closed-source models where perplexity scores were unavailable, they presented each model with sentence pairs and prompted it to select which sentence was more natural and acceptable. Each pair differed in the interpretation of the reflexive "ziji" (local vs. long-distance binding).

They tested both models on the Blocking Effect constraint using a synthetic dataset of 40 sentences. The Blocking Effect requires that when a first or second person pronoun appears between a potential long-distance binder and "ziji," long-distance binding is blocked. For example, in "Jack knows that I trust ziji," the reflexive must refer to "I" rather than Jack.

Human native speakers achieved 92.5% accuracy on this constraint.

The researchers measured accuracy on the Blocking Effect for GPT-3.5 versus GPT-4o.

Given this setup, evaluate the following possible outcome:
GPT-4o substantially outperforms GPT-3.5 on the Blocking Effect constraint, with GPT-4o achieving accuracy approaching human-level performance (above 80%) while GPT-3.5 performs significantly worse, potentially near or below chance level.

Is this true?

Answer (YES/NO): NO